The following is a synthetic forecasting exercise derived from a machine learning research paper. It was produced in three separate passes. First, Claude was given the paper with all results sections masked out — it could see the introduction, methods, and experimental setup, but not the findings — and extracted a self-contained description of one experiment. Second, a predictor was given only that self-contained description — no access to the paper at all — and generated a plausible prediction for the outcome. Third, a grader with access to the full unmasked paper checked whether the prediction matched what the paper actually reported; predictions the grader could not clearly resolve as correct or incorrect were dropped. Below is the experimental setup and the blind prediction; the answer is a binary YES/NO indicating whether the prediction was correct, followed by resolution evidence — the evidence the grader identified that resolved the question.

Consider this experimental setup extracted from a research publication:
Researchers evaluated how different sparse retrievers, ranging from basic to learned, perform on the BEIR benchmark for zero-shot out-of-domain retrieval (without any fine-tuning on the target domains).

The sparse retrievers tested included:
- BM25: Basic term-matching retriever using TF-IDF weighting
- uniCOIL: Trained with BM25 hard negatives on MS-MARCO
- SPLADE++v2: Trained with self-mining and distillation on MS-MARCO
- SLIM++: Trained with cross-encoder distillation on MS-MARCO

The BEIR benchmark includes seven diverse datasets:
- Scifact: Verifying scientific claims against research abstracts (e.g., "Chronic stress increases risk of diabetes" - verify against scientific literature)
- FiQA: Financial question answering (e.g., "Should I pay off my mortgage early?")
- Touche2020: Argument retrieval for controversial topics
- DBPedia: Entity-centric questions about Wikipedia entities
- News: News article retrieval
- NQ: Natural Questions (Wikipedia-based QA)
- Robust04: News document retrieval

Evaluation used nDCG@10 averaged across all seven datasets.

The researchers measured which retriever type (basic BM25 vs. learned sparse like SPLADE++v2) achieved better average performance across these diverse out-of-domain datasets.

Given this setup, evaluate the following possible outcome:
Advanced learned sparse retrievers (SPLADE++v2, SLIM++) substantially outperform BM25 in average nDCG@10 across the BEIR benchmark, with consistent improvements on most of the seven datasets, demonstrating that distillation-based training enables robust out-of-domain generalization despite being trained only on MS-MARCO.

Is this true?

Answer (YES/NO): NO